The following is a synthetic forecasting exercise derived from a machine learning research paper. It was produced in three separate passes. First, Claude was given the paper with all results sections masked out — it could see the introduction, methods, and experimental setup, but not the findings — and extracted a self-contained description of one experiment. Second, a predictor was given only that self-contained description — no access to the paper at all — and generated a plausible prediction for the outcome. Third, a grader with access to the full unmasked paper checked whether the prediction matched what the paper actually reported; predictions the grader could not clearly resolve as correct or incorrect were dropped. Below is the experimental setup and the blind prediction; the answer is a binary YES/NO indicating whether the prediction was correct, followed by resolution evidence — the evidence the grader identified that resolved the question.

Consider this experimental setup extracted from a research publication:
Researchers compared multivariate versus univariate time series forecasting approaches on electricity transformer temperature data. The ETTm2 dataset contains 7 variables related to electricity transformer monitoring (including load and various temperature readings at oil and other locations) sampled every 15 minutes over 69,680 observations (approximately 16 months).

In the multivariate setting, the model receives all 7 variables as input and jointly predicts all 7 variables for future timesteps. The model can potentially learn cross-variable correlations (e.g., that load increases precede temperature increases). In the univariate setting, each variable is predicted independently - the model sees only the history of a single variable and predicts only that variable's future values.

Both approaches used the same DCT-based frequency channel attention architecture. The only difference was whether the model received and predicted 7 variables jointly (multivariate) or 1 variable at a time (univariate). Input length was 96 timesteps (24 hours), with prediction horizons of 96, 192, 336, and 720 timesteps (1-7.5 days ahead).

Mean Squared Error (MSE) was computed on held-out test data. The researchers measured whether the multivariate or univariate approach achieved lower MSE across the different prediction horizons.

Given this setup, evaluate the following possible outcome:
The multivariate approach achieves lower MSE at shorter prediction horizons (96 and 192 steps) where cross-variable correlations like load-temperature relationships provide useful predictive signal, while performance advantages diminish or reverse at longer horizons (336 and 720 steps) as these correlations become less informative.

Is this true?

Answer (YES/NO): NO